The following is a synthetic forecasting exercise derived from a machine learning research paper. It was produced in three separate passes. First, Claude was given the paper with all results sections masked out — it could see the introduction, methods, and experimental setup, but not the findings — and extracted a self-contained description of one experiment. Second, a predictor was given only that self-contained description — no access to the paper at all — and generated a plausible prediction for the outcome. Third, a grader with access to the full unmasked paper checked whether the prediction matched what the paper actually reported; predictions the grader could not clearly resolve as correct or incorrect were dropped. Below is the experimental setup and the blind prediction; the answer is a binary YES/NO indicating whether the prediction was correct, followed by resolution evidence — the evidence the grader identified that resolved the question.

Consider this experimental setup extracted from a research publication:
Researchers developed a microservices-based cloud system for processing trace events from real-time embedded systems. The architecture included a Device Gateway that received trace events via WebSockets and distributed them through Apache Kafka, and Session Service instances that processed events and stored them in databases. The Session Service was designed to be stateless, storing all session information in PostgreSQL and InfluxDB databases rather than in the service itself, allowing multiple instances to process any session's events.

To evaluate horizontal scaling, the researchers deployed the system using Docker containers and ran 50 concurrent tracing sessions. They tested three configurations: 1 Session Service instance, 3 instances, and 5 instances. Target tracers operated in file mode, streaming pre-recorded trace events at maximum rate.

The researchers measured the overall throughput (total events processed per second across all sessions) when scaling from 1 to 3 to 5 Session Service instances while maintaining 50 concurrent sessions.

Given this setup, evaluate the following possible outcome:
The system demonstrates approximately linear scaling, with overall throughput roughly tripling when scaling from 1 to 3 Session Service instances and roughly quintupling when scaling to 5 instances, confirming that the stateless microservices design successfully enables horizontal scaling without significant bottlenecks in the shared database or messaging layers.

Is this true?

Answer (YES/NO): NO